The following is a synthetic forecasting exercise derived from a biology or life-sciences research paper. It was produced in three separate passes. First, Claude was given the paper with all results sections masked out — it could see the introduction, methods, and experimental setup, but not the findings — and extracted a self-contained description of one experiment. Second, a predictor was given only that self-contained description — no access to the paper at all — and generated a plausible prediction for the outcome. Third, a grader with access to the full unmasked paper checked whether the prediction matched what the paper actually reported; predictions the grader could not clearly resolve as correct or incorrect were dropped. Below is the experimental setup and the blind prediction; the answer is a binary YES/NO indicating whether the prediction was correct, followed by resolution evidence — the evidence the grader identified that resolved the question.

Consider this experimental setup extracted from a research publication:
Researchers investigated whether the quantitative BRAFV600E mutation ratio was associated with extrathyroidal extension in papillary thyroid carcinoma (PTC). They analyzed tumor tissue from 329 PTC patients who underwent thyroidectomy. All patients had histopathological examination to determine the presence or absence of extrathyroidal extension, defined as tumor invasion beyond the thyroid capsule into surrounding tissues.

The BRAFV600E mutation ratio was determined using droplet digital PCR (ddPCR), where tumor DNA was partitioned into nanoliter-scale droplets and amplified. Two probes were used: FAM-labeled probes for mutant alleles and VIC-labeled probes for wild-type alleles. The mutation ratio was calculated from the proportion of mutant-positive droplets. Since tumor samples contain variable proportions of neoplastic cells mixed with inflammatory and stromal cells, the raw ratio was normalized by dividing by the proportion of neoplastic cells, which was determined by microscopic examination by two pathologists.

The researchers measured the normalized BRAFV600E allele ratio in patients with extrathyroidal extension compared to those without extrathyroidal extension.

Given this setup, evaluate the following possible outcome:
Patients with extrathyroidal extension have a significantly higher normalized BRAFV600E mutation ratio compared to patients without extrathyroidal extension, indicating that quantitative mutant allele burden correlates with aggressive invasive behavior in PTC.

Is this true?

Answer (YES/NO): YES